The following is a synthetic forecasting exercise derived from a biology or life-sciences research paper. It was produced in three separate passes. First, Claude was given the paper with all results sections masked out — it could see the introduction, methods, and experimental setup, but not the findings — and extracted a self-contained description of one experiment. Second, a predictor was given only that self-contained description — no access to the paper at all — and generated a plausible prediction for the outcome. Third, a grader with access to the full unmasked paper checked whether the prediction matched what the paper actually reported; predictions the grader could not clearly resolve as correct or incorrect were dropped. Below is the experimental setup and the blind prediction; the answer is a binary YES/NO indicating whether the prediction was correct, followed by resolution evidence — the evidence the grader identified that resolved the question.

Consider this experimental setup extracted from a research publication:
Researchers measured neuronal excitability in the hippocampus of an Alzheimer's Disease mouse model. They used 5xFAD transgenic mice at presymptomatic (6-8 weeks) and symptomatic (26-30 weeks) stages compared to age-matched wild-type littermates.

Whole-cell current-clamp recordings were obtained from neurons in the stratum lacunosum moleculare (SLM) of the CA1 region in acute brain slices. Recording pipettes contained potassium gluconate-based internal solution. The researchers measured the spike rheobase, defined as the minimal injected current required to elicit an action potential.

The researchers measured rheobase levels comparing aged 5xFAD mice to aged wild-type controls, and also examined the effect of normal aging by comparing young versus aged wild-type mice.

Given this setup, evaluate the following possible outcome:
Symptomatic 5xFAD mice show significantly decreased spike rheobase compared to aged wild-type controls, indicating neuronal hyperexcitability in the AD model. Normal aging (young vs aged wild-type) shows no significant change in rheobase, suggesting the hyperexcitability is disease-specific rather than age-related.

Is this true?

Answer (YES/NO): NO